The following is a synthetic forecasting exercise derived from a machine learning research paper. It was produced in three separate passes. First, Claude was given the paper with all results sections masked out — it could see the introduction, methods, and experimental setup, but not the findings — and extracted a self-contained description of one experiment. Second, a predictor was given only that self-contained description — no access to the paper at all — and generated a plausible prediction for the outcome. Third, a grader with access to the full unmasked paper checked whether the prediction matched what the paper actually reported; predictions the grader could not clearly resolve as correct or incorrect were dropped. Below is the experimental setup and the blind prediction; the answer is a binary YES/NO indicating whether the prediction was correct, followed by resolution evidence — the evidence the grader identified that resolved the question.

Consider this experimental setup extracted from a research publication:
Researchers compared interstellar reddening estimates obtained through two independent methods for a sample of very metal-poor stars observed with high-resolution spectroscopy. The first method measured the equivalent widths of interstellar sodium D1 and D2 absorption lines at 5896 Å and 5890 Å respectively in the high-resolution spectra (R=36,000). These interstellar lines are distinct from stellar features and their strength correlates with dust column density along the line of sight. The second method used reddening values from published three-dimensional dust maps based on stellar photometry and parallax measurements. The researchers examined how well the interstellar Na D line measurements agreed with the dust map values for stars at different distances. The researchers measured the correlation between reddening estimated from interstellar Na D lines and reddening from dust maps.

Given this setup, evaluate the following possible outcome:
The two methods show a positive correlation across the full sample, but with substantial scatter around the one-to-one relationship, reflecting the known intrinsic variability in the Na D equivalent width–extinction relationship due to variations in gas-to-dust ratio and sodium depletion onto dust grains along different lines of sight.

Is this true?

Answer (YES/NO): YES